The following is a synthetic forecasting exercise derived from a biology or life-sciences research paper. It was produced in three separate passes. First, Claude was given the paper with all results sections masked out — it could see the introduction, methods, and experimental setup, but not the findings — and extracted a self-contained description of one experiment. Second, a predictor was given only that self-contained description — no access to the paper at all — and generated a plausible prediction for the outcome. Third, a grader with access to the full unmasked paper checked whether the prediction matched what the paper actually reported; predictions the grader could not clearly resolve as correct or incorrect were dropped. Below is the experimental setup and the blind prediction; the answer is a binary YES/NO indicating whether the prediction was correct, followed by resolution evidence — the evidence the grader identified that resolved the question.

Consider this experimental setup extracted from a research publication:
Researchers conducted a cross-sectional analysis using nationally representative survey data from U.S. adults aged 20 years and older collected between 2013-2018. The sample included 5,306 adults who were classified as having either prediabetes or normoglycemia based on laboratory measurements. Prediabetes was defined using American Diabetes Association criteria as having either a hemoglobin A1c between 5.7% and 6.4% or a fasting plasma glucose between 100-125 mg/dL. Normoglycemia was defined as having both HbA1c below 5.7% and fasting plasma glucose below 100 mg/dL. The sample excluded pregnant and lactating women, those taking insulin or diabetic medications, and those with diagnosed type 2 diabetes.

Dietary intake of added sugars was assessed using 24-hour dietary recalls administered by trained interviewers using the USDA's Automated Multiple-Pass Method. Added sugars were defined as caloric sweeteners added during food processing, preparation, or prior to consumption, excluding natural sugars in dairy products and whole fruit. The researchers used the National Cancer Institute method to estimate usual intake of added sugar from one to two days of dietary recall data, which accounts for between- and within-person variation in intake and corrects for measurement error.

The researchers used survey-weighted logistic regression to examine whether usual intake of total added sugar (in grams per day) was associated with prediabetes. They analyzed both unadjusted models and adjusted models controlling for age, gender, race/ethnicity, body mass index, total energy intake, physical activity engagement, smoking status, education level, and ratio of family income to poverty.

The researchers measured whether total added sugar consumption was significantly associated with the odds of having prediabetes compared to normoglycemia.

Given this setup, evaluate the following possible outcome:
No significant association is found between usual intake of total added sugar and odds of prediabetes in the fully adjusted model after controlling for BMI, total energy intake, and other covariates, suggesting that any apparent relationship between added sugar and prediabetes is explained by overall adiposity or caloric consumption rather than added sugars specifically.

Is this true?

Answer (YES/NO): NO